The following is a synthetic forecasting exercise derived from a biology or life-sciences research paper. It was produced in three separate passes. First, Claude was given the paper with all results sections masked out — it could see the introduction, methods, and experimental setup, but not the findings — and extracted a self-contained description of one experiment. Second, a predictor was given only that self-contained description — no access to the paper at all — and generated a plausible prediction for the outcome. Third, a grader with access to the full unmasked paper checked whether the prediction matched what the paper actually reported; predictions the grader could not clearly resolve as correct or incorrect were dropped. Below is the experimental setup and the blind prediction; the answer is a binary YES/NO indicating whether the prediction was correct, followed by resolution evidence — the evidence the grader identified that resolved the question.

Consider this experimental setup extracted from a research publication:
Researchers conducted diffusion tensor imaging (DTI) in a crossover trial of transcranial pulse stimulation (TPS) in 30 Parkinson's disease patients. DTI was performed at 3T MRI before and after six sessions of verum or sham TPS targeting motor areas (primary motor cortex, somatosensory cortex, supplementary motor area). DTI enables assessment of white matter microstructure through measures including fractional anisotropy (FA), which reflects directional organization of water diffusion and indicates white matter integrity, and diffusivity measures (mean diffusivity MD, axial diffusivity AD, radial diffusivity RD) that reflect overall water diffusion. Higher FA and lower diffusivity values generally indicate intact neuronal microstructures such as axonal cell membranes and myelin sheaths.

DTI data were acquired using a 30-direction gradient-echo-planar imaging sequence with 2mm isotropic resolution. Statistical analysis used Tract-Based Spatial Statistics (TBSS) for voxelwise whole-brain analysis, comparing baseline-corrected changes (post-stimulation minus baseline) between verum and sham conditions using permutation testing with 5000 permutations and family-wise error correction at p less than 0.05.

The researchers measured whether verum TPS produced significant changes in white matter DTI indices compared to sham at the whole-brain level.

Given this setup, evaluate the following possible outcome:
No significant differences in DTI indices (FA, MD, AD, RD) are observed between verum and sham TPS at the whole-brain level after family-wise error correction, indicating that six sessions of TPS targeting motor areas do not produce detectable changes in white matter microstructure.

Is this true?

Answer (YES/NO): NO